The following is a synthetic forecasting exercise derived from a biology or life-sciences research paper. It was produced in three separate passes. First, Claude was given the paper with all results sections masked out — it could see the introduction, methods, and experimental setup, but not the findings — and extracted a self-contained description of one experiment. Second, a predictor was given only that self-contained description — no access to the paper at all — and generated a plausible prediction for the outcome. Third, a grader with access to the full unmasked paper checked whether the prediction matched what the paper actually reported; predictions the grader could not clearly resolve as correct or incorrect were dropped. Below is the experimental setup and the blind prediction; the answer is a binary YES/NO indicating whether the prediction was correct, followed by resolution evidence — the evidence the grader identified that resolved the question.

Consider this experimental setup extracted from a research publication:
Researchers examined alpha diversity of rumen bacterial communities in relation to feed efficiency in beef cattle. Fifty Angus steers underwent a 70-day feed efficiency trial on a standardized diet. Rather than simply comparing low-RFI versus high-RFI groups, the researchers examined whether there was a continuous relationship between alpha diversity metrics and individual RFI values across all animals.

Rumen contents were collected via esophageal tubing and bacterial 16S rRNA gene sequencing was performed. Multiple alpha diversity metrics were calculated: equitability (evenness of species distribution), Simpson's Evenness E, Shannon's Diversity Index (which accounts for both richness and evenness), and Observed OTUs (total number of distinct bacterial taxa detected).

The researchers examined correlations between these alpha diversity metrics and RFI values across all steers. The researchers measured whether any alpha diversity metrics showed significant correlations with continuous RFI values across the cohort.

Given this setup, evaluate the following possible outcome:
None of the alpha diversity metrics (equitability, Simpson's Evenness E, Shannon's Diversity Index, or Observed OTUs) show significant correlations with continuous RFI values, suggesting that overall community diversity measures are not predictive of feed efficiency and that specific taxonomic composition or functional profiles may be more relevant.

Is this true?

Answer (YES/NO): YES